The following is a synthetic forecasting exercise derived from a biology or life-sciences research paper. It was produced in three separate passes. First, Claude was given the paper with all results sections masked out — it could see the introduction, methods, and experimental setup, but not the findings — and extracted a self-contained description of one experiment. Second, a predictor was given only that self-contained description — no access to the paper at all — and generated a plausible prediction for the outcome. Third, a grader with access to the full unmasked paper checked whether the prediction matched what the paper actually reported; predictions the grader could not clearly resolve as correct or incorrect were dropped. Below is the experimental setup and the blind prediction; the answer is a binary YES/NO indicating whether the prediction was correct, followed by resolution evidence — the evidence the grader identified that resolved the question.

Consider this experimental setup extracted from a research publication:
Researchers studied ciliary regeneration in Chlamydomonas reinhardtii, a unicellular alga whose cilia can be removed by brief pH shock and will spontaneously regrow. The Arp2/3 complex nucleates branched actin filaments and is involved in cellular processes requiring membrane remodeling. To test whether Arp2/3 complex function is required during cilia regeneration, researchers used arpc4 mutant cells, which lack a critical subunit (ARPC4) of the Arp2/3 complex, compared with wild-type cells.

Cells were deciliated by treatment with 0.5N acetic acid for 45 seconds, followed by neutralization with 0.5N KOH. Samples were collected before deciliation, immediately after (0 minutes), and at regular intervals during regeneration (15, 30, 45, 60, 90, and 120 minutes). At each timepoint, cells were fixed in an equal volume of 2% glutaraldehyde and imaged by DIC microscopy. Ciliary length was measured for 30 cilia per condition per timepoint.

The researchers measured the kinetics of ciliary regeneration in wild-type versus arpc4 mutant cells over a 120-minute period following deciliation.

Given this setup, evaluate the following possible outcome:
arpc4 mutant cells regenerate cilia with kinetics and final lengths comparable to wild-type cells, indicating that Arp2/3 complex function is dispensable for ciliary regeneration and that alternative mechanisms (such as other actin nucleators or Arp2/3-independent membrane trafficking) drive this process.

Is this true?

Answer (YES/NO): NO